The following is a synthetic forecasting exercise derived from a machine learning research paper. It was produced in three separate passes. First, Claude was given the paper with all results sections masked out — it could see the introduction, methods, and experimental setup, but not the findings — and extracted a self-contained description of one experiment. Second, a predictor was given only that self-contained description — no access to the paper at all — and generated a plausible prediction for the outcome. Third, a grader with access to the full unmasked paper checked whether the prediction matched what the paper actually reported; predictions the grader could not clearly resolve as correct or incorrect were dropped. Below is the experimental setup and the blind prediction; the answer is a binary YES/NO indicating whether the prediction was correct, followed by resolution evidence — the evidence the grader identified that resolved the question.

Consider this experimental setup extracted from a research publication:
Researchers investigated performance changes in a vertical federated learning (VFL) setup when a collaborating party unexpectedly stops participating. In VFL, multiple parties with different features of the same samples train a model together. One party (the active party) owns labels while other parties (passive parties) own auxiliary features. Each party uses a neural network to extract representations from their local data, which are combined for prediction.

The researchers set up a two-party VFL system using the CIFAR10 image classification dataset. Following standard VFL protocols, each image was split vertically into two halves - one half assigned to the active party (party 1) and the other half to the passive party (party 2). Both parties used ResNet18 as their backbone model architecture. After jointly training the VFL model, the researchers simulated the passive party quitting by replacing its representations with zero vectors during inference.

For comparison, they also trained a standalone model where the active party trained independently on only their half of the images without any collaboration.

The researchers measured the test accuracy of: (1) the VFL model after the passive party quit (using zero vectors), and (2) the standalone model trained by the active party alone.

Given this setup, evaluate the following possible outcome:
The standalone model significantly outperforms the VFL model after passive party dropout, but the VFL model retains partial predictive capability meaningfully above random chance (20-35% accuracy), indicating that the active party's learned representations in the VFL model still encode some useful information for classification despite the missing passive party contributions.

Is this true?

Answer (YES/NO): NO